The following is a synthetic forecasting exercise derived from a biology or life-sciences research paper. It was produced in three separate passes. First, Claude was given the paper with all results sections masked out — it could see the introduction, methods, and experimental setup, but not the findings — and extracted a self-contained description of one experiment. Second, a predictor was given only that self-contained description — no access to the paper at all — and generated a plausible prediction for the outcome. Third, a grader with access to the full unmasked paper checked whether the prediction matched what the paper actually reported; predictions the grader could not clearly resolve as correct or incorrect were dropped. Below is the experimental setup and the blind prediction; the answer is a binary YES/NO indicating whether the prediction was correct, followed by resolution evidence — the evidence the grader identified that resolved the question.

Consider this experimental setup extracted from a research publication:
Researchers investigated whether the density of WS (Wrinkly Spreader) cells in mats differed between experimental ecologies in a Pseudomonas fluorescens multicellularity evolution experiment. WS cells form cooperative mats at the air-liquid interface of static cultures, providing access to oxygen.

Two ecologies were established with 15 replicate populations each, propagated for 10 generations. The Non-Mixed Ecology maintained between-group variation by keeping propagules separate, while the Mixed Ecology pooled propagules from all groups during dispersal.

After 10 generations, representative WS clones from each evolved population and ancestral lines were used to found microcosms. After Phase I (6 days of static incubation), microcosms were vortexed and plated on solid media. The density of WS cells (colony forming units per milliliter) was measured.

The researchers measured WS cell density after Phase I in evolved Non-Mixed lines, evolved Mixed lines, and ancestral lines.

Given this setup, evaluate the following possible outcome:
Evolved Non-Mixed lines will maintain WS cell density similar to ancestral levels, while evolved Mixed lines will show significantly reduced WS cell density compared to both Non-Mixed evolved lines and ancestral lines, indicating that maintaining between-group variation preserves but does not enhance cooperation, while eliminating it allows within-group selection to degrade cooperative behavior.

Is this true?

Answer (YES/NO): NO